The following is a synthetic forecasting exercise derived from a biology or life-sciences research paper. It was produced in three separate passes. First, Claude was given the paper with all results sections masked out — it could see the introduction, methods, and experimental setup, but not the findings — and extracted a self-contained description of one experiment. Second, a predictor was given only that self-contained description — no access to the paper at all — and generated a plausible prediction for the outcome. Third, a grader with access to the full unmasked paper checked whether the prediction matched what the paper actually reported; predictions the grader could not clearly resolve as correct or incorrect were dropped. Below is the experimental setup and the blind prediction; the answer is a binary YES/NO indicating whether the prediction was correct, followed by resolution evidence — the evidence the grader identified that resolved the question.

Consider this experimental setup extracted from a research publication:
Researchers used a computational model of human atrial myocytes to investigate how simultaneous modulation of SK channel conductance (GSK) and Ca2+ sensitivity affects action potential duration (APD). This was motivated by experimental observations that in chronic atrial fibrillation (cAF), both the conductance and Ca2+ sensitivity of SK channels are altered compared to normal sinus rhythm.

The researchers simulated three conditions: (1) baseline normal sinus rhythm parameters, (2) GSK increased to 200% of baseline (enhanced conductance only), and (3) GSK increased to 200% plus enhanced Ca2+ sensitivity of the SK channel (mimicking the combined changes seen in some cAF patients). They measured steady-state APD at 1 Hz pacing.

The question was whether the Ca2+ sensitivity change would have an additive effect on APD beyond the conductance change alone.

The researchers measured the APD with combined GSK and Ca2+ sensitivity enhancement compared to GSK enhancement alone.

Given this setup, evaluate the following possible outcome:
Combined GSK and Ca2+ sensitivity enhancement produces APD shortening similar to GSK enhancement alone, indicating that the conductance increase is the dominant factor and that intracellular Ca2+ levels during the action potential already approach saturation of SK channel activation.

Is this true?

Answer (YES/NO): YES